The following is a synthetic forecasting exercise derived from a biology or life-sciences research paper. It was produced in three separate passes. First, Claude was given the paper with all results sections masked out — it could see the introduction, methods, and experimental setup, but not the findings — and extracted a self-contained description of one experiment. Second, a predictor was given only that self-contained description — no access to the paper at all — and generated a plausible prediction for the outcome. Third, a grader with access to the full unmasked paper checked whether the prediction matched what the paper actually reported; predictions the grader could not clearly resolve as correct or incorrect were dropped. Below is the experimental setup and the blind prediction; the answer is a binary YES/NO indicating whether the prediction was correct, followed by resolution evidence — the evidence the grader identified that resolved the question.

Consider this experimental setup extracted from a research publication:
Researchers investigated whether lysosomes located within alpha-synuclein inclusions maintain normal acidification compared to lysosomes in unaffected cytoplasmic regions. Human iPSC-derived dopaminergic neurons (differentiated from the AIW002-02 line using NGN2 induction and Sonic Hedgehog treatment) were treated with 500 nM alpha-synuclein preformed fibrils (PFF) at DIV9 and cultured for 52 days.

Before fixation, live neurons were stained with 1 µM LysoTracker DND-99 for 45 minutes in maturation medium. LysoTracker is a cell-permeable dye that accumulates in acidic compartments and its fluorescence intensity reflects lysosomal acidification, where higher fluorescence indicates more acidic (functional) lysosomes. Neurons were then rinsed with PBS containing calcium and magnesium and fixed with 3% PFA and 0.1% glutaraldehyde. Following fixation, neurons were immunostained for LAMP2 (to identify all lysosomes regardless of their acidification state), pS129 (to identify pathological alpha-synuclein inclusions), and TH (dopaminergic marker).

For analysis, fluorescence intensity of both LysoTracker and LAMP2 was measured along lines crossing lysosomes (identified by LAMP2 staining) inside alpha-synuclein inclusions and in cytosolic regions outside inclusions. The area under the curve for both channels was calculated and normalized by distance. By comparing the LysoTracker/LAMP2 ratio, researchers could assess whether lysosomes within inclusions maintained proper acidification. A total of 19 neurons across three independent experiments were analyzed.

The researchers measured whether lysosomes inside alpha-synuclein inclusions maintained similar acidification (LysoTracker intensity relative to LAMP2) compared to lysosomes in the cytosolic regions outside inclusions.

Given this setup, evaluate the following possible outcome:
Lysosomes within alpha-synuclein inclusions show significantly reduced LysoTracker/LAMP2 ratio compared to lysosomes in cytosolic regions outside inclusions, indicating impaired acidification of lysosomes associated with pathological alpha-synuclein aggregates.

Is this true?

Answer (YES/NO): YES